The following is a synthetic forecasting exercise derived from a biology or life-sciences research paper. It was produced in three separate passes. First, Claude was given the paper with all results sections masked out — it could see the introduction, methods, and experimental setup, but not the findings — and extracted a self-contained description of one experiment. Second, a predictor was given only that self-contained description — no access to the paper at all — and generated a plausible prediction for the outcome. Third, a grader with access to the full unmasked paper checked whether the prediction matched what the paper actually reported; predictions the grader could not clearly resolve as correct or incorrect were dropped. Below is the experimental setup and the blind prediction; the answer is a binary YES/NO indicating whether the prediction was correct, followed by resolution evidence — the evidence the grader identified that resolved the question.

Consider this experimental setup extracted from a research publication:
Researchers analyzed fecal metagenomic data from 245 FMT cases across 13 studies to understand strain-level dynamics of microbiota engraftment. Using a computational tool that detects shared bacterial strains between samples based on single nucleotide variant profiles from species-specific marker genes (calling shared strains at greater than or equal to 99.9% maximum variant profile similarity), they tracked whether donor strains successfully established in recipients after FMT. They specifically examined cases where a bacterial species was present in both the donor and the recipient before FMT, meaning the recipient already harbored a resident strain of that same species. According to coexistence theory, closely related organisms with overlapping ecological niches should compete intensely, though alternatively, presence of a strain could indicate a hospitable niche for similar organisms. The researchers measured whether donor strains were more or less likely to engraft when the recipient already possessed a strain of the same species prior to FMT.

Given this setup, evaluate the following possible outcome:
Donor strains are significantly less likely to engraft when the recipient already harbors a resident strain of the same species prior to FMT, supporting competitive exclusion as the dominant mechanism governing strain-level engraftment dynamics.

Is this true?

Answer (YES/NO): YES